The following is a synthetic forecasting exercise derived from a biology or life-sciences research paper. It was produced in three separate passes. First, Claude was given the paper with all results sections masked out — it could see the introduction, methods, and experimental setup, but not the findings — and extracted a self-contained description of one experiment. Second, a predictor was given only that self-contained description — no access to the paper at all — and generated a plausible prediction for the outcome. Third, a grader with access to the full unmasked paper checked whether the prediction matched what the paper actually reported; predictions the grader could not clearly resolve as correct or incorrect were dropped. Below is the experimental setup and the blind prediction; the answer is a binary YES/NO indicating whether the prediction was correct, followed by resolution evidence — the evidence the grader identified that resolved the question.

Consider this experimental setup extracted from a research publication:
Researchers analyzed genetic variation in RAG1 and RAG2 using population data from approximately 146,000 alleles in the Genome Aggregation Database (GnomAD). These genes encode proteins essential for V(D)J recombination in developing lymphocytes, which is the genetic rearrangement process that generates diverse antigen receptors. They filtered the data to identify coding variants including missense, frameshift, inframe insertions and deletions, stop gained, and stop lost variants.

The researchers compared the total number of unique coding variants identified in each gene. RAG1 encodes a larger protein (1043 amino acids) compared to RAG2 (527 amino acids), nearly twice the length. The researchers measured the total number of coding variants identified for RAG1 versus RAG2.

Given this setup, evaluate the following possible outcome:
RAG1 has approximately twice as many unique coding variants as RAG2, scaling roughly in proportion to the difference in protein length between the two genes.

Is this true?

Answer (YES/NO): YES